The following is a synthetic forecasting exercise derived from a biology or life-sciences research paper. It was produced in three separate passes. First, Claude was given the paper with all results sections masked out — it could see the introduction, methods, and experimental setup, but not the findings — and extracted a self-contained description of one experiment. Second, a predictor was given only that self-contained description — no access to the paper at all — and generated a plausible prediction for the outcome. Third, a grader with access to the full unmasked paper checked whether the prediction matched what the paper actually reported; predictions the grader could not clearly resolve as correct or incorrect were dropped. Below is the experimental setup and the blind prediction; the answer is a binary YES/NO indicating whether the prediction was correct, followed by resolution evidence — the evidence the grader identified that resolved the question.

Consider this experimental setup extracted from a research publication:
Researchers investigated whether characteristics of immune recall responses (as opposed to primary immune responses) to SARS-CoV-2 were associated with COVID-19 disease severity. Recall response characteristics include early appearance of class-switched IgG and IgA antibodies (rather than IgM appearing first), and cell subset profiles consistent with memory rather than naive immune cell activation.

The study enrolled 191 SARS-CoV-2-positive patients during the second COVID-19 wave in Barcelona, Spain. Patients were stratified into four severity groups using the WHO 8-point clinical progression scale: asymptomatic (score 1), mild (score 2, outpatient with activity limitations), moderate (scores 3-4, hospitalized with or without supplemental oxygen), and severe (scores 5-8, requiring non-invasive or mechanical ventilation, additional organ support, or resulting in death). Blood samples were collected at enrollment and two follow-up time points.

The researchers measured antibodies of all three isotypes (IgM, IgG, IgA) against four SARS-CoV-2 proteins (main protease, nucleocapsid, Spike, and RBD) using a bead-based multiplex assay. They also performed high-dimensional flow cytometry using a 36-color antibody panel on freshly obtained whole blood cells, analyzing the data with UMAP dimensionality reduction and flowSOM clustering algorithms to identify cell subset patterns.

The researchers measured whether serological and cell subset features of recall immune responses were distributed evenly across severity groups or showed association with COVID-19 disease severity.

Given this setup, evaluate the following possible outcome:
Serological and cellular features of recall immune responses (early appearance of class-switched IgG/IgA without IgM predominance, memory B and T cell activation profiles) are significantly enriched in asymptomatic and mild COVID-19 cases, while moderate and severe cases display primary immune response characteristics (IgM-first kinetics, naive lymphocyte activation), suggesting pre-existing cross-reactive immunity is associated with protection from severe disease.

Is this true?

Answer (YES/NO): NO